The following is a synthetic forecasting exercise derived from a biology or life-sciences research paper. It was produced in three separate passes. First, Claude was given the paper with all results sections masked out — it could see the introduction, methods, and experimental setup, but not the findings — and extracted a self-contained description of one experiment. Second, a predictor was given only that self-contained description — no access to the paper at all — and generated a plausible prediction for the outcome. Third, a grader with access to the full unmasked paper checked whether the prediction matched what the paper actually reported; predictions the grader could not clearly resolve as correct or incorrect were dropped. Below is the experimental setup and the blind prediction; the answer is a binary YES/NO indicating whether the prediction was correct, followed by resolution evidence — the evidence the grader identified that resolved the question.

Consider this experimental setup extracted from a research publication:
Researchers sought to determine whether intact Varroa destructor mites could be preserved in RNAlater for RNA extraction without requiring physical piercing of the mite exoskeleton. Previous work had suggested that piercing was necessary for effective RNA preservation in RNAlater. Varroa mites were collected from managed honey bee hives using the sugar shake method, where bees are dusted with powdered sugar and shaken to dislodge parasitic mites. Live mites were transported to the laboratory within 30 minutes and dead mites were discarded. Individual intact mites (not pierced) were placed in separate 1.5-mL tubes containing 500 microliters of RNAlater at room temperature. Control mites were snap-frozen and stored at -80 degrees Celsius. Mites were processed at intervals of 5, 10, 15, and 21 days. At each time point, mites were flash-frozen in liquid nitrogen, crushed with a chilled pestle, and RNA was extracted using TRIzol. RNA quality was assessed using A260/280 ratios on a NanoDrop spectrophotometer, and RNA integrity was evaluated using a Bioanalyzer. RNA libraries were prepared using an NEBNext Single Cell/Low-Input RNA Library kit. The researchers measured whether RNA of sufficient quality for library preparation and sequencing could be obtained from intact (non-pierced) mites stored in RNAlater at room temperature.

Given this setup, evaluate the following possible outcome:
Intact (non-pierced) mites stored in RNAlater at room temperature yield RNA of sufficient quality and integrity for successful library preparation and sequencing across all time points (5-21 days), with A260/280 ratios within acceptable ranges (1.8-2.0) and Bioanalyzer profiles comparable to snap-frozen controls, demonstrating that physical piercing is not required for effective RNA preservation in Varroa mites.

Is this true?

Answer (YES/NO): NO